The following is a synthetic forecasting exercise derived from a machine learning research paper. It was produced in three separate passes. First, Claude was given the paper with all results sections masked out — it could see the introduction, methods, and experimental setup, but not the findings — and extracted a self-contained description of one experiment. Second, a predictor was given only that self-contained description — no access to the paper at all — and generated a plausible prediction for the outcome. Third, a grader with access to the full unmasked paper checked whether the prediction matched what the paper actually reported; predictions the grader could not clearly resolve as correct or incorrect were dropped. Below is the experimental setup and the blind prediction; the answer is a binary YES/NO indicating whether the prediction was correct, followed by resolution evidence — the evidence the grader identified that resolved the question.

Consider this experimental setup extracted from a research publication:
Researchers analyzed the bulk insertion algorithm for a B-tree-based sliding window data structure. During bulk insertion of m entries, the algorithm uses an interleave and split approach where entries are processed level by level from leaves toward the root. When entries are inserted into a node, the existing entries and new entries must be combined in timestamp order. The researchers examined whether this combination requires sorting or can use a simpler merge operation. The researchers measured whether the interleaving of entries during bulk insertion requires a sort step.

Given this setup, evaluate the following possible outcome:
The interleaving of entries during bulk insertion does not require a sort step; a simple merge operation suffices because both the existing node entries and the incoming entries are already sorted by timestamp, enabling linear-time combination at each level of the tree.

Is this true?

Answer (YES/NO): YES